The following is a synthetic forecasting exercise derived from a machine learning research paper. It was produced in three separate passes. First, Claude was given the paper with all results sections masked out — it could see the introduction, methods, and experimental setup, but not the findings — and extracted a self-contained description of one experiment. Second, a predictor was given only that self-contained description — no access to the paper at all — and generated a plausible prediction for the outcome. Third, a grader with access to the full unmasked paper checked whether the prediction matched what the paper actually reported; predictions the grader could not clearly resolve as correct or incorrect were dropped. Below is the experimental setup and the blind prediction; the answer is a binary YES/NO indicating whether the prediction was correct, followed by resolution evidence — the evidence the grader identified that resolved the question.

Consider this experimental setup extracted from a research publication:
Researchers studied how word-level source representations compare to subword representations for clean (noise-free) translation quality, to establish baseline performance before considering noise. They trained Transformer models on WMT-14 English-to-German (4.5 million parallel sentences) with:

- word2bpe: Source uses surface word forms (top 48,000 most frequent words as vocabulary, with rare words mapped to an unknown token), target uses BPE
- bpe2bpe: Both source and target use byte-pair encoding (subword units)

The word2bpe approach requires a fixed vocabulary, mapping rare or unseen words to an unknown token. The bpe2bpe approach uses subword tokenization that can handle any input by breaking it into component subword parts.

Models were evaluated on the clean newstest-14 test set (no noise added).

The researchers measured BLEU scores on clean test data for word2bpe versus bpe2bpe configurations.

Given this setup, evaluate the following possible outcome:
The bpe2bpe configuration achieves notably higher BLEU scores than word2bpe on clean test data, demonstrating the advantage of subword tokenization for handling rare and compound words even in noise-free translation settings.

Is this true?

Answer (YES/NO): NO